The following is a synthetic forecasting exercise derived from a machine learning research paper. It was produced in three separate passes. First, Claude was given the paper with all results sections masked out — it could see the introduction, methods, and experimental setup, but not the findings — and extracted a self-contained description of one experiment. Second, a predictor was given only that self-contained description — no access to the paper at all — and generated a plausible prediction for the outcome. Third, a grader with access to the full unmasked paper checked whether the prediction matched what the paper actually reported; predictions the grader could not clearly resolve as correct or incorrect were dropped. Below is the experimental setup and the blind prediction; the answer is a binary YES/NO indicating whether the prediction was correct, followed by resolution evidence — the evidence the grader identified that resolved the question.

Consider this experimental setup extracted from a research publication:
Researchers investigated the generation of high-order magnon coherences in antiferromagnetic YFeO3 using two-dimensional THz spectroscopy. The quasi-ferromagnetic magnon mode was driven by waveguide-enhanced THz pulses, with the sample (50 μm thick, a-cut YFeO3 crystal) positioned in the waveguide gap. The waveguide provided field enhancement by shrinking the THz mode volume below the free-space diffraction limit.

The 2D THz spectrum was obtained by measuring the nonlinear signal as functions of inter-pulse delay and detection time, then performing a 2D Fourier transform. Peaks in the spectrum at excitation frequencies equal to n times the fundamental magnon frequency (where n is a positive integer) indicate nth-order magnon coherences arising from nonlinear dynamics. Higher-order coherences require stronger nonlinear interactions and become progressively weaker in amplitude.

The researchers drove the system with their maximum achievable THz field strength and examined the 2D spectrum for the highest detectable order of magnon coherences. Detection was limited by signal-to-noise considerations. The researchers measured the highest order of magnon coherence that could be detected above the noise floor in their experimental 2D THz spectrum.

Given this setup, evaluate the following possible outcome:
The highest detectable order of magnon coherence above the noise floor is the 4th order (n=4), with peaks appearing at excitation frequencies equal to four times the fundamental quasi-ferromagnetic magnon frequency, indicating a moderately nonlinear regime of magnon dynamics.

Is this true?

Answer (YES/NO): NO